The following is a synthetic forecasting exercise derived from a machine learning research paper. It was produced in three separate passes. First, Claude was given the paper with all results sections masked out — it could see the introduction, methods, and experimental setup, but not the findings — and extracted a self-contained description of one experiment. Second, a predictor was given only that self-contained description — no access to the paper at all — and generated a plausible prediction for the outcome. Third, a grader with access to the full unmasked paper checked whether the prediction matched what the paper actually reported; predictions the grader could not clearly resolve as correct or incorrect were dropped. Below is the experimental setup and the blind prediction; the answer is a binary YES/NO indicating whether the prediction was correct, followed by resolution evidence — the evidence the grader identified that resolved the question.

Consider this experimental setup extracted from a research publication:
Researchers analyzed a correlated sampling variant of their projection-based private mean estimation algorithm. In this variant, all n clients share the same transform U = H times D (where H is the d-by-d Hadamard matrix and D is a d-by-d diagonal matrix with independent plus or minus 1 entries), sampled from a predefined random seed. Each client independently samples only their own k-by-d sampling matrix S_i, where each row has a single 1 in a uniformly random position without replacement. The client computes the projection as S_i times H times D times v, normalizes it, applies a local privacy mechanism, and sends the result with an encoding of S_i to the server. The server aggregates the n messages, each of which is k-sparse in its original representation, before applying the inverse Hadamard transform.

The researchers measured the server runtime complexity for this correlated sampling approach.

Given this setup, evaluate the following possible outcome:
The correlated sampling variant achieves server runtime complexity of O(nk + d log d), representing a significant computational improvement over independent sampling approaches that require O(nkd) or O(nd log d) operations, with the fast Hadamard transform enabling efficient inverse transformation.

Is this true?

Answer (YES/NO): NO